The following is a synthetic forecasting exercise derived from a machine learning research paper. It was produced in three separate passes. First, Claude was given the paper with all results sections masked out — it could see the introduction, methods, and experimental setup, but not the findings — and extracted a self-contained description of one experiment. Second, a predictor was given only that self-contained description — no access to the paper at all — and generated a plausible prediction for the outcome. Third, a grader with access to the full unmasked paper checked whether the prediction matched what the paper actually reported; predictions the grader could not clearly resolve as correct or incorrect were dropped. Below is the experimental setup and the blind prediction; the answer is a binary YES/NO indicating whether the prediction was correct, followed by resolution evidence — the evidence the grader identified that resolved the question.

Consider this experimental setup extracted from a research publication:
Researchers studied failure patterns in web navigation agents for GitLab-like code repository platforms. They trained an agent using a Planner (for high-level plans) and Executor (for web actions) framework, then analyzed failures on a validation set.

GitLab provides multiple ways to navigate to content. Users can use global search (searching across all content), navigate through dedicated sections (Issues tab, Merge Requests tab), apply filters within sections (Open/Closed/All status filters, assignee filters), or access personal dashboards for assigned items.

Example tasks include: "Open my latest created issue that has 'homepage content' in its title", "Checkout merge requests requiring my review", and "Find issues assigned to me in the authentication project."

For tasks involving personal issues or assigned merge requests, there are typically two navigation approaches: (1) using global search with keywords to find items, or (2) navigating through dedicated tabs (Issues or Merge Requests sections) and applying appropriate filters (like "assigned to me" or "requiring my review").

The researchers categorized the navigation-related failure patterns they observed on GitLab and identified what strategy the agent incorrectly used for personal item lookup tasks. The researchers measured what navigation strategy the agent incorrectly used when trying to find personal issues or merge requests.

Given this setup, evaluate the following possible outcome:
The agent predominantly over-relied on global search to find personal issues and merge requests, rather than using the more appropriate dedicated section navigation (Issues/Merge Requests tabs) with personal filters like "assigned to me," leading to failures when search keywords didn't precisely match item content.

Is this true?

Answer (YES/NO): YES